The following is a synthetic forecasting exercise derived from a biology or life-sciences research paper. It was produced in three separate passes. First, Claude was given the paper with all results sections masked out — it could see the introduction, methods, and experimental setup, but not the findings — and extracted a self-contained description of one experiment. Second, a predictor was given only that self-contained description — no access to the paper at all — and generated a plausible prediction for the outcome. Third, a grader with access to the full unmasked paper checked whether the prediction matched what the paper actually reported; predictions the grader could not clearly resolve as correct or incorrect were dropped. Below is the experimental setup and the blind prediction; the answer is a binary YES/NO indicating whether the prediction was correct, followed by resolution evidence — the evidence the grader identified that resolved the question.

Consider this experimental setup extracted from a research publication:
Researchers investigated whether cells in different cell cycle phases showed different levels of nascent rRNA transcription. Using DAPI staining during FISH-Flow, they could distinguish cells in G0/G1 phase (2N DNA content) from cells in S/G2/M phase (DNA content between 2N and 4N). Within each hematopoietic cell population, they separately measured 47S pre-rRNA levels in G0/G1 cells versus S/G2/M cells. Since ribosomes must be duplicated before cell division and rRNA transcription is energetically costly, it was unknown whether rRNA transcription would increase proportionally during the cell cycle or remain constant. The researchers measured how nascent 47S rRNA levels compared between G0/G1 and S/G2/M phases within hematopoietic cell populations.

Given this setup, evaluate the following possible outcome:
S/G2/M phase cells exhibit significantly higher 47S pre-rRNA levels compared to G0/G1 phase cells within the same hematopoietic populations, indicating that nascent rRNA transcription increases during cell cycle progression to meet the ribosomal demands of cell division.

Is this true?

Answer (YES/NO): YES